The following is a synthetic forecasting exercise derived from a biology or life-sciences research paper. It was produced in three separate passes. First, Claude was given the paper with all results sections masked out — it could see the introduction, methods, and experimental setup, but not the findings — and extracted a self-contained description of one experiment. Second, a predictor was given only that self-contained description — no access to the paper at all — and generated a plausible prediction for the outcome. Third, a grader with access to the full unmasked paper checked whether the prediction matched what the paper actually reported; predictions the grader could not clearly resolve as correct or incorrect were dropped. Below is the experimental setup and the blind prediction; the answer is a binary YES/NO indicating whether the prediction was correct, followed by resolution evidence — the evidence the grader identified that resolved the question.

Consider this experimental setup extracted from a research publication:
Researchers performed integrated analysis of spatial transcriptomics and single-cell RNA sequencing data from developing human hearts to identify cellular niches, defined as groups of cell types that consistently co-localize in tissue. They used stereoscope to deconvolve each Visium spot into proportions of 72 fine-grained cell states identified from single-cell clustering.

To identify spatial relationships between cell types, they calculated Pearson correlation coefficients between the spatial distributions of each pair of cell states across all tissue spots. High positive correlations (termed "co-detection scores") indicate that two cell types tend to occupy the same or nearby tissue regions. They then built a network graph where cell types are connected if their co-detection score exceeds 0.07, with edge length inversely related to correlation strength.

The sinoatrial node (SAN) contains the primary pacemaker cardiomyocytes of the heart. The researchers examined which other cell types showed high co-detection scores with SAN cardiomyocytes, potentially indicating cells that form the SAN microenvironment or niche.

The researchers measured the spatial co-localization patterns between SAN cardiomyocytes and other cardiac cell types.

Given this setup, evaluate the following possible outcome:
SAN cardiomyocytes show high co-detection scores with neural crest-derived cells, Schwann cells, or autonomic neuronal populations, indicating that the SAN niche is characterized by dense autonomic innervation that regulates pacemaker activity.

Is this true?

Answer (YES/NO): NO